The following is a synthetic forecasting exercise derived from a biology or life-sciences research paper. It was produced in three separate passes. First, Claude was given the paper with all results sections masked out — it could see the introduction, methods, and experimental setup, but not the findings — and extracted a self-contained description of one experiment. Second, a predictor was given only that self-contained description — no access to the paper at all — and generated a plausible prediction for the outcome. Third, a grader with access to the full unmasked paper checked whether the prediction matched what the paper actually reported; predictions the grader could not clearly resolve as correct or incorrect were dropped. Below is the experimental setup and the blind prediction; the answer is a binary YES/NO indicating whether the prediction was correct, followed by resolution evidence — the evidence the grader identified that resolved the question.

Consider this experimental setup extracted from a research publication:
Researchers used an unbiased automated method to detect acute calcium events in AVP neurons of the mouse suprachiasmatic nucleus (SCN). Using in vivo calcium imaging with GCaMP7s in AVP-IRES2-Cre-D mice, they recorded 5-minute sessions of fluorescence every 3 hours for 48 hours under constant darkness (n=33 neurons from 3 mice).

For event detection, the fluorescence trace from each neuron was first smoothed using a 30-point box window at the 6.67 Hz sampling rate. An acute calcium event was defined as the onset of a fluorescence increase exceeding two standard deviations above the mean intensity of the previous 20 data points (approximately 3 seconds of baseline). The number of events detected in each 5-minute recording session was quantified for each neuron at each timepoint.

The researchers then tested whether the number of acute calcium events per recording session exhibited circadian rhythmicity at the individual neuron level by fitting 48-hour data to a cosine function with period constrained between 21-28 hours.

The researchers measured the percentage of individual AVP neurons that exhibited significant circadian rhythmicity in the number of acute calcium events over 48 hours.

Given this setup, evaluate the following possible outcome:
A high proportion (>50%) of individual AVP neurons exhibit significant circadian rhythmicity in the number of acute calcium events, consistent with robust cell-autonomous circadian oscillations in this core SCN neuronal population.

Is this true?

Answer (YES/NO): NO